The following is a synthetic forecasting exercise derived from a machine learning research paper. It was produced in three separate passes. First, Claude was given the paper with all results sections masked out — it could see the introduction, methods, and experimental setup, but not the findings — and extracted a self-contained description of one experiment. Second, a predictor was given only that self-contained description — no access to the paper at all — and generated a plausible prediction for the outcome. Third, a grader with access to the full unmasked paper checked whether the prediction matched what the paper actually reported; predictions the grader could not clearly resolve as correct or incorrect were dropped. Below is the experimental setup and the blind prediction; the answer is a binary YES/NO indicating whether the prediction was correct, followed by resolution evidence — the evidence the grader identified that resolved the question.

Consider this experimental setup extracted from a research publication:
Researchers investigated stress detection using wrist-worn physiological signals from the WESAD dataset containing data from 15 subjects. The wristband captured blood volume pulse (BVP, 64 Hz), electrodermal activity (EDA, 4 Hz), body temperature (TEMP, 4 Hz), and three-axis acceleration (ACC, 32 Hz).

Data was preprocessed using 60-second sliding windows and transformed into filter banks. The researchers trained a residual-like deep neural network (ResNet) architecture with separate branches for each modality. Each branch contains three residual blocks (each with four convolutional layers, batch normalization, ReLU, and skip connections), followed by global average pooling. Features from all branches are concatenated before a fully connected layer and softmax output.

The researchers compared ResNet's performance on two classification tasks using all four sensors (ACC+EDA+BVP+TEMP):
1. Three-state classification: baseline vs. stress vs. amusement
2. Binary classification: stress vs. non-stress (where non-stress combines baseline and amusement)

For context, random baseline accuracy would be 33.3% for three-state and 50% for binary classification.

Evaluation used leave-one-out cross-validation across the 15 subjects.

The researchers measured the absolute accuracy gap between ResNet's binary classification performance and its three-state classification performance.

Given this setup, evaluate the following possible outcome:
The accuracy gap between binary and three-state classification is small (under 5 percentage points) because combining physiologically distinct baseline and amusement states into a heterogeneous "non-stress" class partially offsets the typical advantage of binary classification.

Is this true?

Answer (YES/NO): YES